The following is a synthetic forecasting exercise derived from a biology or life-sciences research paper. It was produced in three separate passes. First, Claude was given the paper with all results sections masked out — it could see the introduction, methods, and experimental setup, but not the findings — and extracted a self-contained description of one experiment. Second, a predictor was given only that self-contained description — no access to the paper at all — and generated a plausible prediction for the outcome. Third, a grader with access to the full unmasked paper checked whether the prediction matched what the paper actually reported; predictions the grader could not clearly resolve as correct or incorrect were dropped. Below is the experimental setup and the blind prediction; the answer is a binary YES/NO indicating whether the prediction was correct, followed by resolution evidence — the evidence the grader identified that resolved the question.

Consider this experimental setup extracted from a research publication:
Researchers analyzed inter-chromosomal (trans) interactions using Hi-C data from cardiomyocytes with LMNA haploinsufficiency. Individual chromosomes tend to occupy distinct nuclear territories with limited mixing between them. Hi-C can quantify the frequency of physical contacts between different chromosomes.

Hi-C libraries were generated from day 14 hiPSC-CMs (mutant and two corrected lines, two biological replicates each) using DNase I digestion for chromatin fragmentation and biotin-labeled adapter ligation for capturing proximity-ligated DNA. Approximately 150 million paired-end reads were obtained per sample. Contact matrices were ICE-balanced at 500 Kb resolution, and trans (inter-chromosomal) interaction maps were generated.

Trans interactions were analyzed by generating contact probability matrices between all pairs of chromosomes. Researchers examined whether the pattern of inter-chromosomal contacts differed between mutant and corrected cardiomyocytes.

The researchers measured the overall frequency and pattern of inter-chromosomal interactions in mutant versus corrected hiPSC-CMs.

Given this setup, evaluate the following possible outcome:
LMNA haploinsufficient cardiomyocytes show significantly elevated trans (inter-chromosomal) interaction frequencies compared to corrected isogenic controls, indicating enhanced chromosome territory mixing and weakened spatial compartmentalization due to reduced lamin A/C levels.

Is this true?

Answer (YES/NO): NO